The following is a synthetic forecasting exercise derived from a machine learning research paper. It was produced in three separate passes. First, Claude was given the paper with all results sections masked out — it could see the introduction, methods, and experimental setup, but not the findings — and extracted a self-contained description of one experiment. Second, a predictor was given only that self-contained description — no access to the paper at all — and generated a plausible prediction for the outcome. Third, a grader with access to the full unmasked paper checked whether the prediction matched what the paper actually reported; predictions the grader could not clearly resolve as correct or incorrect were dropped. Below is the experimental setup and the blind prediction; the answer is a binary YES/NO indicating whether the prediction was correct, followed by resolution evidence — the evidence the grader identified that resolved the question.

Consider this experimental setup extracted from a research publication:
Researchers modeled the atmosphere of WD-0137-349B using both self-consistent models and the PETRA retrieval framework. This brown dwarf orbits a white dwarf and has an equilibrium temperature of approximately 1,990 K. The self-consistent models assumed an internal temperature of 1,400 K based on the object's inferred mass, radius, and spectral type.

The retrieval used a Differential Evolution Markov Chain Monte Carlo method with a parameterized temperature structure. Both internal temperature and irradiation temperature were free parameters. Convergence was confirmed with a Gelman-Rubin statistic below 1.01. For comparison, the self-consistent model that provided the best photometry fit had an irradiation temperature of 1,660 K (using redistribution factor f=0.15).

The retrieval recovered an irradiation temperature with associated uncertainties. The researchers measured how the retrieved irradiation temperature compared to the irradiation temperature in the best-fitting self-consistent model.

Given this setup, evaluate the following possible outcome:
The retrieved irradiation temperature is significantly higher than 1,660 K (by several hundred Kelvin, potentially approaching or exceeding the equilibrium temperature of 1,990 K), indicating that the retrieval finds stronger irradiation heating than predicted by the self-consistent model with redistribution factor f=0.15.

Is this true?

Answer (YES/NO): NO